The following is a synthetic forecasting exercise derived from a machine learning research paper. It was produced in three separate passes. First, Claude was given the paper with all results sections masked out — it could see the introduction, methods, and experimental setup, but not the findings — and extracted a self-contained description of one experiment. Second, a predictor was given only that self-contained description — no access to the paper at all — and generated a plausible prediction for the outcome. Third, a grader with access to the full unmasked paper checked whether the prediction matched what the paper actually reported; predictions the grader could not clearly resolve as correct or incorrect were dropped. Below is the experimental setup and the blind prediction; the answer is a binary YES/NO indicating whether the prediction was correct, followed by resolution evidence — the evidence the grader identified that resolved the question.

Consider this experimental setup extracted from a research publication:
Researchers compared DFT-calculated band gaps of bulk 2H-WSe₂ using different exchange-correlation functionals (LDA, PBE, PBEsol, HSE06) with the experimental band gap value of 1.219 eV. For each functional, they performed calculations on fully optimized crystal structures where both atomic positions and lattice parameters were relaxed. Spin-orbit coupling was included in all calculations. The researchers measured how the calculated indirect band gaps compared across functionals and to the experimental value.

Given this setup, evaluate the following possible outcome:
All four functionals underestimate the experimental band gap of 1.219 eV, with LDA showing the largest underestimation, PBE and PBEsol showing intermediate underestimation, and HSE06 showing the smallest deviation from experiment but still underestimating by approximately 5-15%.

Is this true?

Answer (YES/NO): NO